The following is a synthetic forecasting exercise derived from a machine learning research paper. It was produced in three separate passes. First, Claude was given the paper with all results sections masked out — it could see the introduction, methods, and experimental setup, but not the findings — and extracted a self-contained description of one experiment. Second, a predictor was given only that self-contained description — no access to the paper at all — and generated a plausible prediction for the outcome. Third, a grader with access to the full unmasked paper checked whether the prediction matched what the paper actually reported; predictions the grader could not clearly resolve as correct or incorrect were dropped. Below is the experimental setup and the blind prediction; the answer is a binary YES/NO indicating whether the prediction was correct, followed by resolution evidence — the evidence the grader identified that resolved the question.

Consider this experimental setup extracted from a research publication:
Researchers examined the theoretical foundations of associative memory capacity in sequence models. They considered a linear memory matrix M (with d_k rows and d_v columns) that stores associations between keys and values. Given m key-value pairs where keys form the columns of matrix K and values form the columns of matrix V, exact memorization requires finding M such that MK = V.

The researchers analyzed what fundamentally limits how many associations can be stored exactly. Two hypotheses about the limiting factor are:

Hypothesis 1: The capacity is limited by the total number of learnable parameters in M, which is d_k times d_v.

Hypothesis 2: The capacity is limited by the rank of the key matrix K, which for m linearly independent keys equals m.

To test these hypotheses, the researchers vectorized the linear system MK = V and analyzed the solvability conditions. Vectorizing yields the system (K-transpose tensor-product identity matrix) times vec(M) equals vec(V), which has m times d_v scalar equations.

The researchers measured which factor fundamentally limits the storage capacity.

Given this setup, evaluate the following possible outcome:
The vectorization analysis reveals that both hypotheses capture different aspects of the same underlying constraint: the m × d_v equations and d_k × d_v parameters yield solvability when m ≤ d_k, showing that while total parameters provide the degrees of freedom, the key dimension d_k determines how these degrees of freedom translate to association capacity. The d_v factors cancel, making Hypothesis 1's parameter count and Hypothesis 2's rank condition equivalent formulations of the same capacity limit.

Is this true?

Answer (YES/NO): NO